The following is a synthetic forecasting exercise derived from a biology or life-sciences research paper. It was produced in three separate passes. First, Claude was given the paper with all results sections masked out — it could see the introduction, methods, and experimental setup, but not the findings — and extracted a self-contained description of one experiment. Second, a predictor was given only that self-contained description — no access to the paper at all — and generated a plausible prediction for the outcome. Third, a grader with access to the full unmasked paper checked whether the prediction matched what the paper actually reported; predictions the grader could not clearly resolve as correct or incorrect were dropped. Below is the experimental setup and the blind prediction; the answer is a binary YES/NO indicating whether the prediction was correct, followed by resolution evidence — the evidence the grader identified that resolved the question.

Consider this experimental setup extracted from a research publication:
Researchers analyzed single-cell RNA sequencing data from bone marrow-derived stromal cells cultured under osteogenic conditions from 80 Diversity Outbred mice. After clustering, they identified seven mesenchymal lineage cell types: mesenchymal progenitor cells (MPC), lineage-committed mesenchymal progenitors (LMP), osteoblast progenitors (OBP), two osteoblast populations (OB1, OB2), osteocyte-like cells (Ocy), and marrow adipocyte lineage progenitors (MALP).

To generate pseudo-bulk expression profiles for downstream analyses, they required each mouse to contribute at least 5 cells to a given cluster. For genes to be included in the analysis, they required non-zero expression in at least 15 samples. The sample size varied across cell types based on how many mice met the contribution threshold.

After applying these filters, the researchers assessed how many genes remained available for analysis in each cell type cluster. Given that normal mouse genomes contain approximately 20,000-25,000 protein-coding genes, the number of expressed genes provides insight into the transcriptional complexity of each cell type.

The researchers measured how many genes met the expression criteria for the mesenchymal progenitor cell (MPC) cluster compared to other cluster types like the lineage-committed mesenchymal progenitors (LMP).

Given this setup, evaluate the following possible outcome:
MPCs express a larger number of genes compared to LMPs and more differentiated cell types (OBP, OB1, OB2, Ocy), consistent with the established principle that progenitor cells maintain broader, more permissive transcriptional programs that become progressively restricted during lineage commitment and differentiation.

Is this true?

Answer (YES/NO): NO